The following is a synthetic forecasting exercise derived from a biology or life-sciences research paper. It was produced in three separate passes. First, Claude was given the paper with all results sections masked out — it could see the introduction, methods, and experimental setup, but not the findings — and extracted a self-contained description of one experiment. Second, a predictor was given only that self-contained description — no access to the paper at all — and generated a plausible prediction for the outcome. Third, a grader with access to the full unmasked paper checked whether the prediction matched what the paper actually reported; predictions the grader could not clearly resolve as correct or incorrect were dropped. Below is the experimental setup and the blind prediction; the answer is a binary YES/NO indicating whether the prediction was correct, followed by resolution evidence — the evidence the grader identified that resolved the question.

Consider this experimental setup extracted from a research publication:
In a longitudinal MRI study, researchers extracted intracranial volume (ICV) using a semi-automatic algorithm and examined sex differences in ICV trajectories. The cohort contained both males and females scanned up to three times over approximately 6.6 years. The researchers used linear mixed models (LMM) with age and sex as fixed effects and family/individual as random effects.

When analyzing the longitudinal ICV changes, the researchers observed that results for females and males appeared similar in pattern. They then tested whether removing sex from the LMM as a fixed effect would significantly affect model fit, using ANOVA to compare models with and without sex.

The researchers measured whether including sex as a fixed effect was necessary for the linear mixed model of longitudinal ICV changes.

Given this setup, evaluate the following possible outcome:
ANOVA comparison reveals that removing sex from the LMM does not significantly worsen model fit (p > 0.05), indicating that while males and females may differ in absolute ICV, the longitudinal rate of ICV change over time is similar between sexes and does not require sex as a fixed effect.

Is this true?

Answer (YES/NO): NO